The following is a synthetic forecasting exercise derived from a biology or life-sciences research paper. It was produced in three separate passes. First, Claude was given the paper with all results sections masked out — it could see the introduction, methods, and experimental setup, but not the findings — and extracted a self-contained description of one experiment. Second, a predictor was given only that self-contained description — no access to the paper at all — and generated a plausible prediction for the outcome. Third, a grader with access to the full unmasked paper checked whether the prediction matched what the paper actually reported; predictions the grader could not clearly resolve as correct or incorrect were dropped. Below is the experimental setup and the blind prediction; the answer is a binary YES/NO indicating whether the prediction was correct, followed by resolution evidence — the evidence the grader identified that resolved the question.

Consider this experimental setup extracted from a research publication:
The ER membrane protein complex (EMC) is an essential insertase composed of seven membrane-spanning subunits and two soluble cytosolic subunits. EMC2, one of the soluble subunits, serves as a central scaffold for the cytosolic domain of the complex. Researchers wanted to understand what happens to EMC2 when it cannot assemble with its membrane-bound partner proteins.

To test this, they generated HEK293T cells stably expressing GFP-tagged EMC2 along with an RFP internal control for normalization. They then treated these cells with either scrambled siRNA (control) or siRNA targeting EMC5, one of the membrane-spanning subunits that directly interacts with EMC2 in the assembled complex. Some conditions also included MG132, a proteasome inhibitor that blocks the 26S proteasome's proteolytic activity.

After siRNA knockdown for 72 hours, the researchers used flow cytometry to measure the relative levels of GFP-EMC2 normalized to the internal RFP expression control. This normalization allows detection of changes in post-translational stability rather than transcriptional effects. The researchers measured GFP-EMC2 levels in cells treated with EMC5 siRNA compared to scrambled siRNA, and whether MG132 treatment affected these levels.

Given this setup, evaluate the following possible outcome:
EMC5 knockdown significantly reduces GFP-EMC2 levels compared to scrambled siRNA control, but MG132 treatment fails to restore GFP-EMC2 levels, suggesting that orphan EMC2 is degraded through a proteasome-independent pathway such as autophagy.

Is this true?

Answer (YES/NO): NO